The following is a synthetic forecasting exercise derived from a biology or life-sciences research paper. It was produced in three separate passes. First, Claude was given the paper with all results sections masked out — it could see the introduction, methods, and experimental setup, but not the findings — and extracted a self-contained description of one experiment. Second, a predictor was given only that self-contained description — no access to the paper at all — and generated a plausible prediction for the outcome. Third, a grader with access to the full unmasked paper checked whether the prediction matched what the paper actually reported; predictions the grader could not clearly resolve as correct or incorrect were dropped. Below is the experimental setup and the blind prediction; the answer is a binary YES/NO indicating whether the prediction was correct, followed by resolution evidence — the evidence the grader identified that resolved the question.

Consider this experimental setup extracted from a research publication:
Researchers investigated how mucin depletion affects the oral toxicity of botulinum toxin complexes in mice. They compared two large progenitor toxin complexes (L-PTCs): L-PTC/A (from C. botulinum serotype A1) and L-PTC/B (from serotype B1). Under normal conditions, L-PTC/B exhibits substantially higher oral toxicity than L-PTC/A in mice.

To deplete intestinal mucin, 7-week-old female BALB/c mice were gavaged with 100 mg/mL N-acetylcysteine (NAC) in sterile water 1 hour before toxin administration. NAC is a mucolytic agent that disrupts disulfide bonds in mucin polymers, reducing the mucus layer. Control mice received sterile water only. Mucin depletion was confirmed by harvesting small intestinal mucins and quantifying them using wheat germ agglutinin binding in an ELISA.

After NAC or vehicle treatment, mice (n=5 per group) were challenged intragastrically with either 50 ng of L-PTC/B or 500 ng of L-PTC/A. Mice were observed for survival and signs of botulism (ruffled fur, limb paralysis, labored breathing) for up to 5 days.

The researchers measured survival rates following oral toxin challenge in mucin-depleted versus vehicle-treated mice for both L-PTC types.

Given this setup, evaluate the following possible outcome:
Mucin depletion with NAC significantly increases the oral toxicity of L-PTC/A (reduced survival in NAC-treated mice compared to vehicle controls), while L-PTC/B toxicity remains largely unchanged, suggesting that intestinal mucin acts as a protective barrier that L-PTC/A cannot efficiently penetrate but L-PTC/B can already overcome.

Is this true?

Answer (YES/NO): YES